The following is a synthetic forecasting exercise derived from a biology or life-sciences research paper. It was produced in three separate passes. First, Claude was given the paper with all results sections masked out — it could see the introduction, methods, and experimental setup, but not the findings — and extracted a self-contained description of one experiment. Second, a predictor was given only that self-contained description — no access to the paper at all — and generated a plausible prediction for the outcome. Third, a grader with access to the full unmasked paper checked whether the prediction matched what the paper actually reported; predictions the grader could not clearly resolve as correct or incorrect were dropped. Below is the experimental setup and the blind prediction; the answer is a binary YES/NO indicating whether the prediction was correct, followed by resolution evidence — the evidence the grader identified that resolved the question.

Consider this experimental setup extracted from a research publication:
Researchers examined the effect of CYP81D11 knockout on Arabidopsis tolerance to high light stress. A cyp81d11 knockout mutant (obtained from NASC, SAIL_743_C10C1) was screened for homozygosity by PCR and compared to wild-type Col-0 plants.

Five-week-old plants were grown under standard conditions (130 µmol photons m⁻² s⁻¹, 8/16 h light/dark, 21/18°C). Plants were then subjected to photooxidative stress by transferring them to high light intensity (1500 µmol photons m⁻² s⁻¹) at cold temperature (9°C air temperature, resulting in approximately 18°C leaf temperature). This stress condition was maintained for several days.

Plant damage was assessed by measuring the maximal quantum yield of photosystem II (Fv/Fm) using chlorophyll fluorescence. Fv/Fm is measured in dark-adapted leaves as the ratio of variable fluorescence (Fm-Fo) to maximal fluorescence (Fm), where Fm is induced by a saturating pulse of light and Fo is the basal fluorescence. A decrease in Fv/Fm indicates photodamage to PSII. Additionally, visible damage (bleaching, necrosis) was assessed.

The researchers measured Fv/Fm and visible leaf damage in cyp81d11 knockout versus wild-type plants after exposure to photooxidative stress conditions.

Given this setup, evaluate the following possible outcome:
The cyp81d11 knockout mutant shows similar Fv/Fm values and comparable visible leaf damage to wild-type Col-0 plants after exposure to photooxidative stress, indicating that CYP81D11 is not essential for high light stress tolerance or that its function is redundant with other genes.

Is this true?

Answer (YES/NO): NO